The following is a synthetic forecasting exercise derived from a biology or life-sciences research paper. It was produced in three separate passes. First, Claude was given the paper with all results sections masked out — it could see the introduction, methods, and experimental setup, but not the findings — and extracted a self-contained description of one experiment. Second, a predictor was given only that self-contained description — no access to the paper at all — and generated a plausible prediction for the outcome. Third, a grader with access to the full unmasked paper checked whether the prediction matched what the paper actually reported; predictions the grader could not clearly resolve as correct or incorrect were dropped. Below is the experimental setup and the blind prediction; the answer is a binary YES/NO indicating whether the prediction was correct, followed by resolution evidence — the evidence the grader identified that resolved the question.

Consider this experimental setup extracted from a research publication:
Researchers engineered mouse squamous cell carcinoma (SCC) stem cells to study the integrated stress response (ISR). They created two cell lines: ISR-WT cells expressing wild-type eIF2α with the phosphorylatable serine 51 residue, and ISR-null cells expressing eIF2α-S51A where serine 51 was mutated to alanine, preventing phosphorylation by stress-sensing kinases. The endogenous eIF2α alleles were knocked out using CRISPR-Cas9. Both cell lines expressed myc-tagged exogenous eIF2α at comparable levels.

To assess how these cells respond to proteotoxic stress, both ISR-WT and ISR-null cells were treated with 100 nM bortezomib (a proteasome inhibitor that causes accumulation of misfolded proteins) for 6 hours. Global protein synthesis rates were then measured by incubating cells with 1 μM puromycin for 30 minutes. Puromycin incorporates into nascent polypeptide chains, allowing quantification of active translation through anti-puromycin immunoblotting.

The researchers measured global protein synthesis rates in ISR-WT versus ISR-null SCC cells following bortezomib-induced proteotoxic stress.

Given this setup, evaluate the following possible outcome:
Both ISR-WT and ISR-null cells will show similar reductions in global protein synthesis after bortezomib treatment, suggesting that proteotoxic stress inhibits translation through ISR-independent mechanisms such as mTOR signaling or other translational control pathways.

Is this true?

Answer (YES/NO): YES